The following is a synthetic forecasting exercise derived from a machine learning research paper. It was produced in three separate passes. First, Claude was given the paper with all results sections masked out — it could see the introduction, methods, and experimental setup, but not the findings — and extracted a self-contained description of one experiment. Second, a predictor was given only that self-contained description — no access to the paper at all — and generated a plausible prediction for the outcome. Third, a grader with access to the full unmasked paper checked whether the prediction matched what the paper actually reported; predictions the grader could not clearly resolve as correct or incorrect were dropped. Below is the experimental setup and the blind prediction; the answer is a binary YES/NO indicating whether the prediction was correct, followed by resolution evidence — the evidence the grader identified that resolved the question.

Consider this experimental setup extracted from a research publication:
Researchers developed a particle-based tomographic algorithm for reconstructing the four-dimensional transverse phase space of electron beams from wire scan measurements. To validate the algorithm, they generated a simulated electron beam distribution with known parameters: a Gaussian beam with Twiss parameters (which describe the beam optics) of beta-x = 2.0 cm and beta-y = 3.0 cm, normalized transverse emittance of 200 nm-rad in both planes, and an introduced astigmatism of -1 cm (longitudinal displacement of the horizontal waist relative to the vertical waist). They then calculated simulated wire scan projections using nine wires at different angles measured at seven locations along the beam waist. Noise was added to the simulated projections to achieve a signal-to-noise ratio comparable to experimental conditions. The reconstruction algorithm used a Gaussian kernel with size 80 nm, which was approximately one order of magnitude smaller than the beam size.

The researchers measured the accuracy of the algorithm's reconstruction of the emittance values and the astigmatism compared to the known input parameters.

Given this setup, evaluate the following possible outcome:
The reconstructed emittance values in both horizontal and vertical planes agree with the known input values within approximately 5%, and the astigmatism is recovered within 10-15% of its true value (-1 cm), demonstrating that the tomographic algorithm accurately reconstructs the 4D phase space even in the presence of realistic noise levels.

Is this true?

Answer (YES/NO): NO